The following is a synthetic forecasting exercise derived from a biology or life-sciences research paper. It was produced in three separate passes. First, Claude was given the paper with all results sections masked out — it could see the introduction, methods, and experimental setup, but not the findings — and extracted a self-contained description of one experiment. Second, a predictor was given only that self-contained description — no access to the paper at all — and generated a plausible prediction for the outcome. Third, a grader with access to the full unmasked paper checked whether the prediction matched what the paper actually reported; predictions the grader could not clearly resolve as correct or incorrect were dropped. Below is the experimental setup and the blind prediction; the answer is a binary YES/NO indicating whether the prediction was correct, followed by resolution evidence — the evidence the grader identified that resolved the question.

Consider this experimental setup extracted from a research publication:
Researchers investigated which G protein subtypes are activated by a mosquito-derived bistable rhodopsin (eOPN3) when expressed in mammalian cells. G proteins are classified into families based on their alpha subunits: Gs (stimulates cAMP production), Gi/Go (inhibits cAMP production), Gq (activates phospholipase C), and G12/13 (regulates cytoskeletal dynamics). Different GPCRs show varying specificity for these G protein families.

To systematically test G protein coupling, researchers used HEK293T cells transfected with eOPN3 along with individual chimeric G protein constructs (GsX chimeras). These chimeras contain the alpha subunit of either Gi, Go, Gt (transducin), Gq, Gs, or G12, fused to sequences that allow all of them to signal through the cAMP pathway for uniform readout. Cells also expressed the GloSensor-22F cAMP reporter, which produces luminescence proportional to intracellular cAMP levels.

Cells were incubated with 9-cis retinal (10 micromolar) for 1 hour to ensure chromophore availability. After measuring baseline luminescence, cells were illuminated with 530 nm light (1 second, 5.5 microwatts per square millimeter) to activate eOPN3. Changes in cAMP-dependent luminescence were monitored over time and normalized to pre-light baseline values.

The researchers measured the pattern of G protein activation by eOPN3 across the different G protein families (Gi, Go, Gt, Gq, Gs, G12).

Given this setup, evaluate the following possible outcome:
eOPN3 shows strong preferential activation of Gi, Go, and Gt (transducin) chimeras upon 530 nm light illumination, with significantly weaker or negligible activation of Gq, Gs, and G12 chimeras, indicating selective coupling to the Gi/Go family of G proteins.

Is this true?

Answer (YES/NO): YES